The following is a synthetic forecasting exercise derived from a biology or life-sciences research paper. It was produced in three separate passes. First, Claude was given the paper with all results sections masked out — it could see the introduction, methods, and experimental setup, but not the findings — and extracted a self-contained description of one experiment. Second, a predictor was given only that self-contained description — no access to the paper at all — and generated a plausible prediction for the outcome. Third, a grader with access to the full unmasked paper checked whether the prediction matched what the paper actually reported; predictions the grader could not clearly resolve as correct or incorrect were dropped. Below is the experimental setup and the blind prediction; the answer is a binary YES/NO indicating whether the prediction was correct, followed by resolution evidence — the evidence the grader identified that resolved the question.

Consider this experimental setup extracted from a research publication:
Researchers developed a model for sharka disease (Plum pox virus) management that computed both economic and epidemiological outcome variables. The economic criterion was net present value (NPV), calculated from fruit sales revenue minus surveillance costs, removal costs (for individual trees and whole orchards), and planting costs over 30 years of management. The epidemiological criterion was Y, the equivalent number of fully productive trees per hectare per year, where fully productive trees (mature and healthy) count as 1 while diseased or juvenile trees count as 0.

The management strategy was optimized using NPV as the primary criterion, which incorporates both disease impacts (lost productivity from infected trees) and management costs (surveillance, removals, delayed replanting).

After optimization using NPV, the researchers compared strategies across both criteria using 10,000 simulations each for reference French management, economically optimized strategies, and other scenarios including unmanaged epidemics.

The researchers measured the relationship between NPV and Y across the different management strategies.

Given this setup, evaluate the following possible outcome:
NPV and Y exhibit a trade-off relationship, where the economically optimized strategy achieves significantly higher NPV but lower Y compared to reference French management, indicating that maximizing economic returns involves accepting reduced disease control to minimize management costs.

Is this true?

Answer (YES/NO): NO